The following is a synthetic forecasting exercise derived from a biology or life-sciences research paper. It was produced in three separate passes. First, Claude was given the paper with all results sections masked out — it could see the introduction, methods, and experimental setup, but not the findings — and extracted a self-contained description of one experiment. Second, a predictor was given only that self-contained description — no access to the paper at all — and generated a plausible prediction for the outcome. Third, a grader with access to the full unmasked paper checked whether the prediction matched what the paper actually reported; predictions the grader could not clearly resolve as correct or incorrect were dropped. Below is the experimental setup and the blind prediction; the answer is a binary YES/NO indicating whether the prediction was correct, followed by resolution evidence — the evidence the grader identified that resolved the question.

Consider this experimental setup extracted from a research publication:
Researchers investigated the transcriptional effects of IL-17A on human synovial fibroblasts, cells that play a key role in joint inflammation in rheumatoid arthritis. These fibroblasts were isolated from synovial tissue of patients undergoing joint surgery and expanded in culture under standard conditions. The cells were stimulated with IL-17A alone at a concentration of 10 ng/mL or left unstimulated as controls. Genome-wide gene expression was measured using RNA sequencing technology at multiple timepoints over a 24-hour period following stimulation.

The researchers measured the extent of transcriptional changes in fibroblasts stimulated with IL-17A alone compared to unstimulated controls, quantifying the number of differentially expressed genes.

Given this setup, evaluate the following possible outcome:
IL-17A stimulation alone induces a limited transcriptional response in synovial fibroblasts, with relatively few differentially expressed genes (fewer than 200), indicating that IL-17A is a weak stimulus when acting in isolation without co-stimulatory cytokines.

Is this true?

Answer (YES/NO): YES